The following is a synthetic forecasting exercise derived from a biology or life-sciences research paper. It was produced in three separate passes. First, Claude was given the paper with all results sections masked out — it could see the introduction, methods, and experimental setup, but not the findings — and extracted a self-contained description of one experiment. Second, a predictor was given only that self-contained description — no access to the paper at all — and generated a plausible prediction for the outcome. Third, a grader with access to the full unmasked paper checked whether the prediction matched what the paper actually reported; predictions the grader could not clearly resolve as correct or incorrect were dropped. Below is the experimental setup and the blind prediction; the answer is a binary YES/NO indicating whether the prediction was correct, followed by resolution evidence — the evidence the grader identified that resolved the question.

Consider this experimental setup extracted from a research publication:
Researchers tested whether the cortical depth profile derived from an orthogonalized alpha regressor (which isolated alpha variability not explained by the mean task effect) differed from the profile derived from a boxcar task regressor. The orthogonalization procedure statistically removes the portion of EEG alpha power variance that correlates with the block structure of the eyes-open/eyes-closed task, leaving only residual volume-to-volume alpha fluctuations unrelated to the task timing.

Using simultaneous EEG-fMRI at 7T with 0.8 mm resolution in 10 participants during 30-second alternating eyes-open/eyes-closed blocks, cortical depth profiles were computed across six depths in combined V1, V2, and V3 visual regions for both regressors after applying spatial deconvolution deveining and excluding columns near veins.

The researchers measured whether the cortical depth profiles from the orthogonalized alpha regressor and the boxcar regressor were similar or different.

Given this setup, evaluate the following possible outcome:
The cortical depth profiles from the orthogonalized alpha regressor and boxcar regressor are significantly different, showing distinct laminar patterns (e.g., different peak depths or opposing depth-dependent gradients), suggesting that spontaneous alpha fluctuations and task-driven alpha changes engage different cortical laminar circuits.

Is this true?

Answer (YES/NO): NO